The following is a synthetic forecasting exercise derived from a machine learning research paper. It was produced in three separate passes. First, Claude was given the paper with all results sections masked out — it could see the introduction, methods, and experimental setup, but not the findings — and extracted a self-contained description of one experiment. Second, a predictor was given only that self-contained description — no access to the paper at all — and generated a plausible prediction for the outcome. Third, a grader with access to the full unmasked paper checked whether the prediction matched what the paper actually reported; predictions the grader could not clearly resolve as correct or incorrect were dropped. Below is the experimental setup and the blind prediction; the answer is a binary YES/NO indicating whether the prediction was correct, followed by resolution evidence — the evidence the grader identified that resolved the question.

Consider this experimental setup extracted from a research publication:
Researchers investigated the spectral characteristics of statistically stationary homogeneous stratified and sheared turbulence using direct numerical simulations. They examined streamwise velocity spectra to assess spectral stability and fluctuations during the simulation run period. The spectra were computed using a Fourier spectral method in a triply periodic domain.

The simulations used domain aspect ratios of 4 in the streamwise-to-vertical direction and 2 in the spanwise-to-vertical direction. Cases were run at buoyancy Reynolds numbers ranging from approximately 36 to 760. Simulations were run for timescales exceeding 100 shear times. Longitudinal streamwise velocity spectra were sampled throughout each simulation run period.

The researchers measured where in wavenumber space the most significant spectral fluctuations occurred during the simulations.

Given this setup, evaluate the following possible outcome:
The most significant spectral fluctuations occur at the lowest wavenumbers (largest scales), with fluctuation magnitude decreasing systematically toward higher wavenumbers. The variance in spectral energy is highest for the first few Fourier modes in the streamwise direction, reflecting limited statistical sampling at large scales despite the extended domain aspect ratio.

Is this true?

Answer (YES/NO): YES